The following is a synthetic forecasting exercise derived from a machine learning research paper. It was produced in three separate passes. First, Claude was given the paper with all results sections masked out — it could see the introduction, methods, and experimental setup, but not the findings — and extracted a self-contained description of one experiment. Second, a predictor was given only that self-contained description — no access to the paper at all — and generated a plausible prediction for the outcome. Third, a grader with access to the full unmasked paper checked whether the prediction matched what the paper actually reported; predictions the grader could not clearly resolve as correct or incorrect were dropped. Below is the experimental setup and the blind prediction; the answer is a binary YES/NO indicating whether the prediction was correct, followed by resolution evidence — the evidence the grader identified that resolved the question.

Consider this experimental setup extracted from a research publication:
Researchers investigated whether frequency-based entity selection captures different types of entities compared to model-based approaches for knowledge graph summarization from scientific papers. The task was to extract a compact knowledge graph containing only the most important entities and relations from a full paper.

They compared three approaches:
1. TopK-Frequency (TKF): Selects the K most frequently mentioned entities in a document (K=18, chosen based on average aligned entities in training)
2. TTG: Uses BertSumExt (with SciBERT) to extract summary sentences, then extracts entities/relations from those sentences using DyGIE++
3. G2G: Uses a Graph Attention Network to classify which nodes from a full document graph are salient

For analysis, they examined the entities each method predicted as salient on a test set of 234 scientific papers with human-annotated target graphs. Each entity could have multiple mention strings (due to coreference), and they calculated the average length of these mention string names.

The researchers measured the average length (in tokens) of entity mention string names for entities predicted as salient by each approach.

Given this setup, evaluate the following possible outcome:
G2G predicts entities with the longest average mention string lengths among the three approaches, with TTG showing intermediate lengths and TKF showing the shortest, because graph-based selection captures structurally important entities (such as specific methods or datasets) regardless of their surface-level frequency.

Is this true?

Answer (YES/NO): NO